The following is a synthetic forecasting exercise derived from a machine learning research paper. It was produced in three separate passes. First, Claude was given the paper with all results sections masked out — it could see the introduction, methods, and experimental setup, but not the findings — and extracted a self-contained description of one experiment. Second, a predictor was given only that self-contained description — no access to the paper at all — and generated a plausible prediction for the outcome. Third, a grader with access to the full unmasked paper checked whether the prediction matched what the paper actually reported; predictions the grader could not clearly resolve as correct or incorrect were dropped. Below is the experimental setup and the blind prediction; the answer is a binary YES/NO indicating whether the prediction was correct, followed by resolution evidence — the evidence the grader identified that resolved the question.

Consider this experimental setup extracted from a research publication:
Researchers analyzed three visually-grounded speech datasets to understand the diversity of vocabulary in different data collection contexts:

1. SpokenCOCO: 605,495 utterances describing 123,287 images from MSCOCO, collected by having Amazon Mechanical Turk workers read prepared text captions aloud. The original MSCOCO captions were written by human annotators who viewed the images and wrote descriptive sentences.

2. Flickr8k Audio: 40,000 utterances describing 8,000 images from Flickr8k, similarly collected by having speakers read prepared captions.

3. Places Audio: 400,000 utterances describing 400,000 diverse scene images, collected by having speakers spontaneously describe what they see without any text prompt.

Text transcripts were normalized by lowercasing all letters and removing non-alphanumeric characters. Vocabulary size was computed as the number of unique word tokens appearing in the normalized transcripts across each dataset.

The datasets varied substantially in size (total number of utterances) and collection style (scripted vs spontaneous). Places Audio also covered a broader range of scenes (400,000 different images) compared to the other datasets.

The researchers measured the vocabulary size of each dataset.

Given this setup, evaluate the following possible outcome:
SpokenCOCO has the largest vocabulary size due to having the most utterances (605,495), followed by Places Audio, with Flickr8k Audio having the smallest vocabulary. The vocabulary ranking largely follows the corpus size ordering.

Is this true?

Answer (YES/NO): NO